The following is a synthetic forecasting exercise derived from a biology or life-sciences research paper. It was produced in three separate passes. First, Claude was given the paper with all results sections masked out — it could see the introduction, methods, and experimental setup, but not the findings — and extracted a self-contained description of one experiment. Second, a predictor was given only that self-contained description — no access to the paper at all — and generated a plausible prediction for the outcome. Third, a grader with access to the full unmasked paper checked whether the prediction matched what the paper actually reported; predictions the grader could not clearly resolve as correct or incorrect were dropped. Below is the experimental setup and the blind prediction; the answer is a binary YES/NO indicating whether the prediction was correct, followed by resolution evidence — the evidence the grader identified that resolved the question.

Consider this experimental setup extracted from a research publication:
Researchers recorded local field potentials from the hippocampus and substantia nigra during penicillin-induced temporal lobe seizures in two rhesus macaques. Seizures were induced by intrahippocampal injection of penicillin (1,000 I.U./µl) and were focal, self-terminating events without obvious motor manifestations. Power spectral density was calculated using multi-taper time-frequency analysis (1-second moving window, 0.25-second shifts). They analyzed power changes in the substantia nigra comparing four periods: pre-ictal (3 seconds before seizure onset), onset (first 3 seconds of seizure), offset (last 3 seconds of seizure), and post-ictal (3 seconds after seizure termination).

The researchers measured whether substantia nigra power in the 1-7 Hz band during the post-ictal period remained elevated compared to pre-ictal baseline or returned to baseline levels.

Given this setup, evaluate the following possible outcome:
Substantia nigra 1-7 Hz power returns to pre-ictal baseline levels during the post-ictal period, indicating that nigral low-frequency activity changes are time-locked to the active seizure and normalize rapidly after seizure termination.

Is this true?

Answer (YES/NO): NO